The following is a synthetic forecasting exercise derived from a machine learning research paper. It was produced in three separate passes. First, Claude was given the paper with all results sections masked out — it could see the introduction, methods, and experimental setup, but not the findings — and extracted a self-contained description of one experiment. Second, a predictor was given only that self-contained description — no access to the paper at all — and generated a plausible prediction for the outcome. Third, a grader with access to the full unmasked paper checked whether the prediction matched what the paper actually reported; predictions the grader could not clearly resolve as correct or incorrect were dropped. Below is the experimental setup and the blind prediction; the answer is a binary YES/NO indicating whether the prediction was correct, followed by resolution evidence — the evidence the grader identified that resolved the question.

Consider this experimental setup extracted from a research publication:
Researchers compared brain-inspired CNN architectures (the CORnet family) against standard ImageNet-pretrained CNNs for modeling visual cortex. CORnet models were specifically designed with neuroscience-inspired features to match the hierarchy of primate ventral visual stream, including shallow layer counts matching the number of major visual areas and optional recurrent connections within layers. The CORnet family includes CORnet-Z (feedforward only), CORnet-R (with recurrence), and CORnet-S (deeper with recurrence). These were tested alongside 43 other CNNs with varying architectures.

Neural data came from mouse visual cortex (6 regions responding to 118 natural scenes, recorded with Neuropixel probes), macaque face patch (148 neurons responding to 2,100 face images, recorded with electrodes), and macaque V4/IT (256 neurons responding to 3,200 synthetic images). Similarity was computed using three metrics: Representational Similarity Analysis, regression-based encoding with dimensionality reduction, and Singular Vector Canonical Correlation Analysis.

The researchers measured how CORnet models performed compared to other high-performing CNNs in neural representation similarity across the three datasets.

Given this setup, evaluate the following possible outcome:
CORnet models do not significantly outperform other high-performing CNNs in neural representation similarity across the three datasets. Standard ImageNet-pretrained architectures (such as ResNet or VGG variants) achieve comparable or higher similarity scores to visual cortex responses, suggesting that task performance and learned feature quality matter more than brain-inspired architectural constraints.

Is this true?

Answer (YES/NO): YES